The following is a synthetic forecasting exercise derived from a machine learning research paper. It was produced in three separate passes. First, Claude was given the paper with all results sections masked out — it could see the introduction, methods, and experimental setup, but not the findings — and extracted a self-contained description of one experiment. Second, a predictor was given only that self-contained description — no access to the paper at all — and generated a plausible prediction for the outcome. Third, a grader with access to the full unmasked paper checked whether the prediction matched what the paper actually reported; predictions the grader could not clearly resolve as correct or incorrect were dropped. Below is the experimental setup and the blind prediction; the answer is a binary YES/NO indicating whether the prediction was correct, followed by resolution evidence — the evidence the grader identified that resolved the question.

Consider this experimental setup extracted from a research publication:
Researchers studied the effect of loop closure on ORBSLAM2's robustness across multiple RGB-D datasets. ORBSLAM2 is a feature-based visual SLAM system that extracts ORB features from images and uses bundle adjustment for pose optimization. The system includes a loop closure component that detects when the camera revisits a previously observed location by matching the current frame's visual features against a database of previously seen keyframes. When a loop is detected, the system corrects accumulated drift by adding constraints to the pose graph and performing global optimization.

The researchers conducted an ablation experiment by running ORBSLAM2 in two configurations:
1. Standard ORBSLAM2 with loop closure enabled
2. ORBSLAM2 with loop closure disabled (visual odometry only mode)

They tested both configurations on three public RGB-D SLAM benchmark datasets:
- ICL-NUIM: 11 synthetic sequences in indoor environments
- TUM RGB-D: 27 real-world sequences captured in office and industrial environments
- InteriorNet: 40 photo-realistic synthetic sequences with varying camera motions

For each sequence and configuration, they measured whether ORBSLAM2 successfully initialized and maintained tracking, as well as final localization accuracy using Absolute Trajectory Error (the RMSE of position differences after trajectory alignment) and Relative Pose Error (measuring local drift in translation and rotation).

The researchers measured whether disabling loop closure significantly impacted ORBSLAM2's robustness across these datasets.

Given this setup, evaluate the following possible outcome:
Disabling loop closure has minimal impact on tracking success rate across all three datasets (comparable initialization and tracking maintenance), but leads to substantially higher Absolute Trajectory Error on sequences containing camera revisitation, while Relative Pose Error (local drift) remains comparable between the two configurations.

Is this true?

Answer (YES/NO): NO